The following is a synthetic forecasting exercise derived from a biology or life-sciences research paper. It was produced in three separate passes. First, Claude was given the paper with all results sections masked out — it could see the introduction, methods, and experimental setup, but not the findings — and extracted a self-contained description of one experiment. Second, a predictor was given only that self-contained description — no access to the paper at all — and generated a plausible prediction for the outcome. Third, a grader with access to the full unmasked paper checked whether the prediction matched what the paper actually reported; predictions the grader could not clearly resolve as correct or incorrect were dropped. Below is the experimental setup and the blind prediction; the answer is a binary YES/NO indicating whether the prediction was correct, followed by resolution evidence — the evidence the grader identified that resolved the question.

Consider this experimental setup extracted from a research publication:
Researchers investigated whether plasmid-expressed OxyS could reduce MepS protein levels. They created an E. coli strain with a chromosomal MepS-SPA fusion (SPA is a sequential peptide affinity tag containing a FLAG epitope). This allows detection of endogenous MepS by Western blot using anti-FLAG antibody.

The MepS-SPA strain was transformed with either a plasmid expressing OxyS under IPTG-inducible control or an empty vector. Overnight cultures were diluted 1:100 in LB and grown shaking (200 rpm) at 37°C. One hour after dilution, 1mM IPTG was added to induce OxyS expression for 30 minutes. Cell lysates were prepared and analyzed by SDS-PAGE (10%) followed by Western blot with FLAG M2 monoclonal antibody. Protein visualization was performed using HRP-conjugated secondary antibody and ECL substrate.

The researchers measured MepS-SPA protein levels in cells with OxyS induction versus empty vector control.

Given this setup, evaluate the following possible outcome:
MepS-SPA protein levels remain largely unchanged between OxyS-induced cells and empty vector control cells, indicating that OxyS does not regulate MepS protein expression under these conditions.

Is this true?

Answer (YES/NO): NO